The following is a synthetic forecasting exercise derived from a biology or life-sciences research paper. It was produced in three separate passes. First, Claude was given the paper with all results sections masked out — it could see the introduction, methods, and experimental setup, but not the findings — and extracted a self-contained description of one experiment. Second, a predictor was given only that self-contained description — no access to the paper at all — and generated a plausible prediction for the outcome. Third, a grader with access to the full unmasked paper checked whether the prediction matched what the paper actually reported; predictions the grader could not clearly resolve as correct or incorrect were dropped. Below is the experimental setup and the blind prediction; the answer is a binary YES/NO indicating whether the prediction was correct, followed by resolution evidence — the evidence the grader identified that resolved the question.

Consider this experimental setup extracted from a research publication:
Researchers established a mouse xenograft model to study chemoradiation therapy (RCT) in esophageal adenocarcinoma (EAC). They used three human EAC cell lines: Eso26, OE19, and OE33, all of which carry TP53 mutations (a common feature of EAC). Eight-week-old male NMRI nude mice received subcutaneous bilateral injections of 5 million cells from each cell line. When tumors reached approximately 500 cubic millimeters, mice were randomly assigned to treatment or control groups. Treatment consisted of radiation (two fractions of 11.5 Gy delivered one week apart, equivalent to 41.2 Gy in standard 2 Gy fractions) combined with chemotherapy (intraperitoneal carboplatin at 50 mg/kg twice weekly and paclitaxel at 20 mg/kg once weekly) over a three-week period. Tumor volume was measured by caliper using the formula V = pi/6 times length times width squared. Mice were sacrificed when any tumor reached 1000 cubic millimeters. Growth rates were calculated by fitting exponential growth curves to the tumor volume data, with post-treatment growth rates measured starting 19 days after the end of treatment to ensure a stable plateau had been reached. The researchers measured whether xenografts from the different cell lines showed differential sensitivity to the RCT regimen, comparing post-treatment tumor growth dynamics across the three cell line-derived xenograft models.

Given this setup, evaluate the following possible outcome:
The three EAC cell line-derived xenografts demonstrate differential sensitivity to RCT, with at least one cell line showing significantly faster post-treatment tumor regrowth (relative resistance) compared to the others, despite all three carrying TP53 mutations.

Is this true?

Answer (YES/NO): YES